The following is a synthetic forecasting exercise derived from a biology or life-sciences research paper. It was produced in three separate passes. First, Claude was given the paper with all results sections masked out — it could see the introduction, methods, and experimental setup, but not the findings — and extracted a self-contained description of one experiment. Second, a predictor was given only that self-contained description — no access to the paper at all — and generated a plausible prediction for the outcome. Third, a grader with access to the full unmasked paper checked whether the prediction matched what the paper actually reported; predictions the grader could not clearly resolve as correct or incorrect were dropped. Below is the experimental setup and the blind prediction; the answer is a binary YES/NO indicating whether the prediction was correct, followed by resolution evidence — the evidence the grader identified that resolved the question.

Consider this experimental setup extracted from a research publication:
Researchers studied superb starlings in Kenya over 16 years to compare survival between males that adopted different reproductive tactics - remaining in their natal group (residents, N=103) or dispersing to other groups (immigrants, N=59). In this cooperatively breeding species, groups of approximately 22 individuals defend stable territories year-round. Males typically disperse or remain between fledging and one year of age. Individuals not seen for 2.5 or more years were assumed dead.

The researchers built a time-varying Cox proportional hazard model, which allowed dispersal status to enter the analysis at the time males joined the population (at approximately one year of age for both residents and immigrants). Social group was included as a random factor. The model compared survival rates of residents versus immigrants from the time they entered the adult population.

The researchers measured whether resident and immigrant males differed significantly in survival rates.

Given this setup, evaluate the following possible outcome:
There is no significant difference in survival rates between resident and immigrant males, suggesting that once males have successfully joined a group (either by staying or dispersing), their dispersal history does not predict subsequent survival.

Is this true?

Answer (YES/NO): YES